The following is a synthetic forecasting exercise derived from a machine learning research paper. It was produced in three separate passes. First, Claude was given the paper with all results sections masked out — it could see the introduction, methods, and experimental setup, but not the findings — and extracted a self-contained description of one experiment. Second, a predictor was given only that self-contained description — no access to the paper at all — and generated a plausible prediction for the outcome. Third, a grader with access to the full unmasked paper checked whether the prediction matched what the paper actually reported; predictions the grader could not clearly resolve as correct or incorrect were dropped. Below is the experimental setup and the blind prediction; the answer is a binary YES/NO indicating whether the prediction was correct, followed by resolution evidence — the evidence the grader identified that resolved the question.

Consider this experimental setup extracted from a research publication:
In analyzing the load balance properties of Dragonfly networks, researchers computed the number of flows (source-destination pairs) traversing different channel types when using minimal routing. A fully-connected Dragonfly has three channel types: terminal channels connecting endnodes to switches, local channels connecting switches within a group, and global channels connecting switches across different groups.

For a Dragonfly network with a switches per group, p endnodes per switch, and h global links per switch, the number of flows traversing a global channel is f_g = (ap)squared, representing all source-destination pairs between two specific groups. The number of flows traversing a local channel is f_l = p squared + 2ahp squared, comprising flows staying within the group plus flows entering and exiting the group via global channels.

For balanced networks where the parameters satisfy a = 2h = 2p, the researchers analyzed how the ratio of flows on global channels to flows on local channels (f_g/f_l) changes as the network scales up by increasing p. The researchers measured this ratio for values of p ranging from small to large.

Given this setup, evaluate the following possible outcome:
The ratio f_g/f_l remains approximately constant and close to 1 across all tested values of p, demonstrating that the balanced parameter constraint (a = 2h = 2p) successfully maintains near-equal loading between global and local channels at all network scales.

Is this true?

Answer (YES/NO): NO